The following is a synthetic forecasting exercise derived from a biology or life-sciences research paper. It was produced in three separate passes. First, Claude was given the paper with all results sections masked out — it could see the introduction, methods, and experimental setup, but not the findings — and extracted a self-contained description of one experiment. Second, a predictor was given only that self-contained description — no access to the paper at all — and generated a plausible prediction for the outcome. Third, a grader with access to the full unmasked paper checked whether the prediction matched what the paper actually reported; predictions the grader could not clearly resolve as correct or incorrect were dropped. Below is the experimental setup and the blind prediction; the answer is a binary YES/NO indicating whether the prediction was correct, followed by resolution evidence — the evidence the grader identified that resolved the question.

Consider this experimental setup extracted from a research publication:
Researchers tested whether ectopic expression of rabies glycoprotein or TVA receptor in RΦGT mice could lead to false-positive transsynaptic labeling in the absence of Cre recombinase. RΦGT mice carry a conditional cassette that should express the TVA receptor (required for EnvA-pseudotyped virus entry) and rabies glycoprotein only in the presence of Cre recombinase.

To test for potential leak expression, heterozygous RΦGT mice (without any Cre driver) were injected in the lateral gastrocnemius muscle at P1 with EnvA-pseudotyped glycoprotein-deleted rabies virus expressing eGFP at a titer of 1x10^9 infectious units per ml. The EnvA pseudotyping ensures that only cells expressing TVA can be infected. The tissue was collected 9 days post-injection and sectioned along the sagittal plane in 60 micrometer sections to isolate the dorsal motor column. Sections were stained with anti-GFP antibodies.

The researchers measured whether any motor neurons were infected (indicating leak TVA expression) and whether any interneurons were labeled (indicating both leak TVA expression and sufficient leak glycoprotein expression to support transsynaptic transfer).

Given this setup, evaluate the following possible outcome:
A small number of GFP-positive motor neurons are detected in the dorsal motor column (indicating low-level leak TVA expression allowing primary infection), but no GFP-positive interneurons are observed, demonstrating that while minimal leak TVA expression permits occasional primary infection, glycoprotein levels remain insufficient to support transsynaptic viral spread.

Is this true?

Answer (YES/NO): YES